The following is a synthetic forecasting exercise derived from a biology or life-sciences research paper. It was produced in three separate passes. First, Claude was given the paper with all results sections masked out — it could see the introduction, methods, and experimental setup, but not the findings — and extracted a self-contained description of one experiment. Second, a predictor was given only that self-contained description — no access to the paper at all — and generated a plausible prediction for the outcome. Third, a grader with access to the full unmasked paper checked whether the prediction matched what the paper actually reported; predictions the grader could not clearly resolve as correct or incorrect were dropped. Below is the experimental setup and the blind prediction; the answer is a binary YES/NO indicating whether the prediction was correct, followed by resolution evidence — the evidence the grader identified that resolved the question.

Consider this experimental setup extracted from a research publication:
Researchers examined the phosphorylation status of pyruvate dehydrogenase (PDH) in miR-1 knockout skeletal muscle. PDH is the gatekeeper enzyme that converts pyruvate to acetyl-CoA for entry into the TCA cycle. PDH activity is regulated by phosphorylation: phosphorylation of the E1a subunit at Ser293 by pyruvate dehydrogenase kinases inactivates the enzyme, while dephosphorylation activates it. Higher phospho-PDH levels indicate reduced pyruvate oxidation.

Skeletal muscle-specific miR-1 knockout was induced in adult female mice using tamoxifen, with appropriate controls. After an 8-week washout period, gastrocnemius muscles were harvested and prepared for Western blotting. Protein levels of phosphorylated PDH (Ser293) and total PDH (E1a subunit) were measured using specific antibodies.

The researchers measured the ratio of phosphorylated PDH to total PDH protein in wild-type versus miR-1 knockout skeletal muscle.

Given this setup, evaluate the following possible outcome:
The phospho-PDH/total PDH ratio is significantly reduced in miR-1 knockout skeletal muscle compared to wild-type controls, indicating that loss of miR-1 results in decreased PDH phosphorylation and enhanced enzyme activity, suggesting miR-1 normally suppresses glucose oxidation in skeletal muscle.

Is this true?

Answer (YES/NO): NO